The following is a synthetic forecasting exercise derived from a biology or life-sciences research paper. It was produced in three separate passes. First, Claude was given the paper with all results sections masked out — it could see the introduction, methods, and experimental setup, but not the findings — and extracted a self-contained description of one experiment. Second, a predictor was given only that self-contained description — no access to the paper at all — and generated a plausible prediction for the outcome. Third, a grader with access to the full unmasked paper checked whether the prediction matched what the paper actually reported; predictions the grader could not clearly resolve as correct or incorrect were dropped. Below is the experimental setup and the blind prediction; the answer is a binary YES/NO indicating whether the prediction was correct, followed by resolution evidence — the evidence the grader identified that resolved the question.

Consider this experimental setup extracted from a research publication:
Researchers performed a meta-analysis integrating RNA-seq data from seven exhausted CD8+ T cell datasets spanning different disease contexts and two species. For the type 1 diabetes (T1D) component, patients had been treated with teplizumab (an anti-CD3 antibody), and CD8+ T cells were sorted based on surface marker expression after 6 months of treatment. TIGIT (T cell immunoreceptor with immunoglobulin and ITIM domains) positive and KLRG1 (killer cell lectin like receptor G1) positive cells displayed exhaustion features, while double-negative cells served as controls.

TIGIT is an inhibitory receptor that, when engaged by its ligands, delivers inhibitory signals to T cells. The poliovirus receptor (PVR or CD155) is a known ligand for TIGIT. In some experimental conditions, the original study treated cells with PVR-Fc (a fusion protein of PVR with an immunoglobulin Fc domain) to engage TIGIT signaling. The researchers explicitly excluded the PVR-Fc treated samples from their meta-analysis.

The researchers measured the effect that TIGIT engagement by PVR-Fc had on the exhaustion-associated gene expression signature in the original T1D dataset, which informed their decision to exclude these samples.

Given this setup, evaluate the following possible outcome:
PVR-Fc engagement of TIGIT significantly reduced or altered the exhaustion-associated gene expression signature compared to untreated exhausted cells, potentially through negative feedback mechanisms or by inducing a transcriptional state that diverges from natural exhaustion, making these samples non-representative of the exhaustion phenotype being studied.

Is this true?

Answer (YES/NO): YES